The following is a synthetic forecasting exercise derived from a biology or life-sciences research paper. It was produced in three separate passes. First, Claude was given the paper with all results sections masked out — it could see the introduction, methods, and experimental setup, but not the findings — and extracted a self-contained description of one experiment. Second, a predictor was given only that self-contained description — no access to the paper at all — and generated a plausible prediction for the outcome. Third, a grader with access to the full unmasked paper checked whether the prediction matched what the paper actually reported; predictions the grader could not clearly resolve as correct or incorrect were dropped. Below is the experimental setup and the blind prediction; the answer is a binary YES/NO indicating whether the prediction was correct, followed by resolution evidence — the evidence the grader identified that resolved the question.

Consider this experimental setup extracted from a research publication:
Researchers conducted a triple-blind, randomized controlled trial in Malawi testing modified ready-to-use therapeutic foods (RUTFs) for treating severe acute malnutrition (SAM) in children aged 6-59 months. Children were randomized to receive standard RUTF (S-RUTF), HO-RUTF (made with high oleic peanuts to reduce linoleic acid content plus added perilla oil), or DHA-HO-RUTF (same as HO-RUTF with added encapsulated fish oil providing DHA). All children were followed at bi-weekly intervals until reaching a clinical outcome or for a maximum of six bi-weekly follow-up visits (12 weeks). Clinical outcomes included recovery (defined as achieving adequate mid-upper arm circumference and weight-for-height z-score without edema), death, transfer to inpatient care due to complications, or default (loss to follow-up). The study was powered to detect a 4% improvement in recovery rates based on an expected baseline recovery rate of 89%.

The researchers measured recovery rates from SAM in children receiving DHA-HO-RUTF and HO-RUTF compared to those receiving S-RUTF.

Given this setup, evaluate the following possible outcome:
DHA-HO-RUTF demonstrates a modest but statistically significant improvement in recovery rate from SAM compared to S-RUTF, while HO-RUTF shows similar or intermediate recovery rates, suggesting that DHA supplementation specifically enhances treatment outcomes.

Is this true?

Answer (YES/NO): NO